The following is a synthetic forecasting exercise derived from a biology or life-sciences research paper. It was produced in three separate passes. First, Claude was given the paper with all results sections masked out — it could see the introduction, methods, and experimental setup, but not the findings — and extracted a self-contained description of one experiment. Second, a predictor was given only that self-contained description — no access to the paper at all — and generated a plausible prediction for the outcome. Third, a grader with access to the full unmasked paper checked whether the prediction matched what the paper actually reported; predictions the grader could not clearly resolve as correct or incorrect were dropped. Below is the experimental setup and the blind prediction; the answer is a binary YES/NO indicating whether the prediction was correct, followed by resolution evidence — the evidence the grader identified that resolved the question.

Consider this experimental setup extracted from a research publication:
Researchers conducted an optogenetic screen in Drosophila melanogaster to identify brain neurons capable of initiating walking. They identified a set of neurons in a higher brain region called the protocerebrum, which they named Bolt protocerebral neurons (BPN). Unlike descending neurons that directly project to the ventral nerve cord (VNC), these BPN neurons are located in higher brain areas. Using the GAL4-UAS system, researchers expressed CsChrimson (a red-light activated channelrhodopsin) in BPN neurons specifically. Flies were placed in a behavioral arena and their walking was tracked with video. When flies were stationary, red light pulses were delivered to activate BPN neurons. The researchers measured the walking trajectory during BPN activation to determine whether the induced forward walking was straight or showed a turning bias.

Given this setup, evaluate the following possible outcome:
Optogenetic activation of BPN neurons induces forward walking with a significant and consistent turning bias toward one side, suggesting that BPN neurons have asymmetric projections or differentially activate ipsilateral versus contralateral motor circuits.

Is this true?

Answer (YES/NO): NO